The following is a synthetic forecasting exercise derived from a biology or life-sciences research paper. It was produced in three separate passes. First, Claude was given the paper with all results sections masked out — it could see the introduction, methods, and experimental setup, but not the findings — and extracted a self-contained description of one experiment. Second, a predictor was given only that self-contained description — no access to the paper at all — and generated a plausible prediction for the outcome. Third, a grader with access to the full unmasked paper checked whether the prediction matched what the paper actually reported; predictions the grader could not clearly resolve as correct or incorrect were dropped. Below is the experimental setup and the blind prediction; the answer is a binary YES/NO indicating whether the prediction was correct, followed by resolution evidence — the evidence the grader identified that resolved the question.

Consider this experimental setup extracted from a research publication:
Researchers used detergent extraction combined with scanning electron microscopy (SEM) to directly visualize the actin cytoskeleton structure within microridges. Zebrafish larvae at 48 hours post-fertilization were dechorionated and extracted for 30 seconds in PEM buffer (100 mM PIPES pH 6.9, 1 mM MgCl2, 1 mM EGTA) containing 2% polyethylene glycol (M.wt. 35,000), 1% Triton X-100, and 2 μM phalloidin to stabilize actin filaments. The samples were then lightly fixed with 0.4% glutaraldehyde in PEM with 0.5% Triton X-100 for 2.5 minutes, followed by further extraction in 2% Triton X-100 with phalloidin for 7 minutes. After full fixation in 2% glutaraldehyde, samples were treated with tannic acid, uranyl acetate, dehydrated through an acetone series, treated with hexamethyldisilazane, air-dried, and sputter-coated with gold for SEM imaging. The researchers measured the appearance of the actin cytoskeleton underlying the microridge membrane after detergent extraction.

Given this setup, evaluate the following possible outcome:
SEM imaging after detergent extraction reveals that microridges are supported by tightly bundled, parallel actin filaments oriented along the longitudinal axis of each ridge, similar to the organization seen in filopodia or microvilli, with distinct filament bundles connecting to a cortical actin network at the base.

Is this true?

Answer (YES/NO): NO